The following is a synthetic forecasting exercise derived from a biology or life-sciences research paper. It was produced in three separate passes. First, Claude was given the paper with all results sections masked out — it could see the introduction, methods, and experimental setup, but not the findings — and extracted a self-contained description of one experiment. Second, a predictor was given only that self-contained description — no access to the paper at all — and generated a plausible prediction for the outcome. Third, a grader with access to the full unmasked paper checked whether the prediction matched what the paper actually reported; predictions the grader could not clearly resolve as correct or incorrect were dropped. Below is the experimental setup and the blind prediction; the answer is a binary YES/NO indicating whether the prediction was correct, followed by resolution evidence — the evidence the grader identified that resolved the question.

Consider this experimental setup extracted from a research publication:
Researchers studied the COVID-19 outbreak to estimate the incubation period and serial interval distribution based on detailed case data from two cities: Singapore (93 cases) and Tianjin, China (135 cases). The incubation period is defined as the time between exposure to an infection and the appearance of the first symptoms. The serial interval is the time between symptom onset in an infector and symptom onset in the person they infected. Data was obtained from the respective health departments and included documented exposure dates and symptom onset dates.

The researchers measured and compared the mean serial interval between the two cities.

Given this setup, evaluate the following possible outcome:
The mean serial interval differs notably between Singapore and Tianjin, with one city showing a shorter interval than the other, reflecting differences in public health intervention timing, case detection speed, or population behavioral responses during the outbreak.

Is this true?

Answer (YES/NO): NO